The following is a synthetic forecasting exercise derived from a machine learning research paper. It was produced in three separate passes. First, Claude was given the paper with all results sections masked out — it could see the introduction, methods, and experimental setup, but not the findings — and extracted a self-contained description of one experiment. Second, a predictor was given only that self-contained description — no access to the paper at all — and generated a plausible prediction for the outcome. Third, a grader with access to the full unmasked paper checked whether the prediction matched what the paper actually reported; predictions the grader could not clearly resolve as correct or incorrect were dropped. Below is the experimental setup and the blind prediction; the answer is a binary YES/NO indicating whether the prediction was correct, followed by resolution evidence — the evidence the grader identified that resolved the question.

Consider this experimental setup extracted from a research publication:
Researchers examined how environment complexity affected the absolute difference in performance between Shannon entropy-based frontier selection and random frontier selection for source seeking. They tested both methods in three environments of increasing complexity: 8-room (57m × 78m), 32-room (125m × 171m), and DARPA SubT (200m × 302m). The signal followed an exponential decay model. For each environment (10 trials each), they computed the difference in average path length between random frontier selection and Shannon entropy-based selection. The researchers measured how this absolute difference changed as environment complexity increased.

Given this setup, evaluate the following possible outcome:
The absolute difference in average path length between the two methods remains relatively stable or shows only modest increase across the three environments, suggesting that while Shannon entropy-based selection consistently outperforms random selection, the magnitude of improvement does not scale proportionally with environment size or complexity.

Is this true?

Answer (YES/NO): NO